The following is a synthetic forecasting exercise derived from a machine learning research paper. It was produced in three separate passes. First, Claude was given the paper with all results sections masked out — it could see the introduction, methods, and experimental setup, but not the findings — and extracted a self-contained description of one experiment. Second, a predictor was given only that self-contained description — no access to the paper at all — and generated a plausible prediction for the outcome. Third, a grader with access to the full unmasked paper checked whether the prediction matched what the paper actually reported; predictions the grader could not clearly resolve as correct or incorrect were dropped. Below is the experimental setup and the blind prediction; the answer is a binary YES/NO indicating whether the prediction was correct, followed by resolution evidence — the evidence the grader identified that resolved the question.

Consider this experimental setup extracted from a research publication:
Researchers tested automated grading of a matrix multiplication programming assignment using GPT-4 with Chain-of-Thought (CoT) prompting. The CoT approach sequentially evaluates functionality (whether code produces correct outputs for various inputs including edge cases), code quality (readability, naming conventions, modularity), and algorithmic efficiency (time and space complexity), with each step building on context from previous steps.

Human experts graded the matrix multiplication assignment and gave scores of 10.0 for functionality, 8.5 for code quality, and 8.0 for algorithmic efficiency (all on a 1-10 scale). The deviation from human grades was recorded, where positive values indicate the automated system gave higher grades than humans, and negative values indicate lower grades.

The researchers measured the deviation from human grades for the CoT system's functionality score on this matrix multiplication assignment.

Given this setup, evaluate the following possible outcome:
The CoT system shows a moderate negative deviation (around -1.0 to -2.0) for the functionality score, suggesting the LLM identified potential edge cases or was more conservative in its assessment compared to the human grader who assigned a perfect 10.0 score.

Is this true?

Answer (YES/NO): YES